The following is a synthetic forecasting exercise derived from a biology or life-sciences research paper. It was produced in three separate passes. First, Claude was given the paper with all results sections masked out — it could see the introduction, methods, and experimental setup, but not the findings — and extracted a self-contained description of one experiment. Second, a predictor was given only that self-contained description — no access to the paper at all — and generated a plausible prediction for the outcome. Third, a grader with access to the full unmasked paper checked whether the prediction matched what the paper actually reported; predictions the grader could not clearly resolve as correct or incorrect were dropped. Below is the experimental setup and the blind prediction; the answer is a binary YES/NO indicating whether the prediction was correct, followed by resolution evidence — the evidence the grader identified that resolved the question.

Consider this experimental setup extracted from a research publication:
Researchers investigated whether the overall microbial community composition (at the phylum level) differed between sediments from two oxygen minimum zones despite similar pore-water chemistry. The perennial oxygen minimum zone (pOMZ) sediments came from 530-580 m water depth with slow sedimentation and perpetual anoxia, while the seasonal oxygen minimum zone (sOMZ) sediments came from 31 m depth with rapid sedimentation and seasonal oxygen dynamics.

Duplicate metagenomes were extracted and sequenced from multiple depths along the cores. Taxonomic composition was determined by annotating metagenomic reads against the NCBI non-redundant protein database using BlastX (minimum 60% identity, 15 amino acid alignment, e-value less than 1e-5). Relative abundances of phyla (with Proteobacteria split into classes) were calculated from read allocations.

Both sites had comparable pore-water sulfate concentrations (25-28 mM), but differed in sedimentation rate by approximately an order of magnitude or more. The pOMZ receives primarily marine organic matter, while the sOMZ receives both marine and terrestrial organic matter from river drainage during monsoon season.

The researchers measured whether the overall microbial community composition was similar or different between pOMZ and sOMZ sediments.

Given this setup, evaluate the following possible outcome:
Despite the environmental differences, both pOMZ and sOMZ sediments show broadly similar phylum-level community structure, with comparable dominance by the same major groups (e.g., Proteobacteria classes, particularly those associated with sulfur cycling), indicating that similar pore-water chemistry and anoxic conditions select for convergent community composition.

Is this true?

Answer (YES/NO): NO